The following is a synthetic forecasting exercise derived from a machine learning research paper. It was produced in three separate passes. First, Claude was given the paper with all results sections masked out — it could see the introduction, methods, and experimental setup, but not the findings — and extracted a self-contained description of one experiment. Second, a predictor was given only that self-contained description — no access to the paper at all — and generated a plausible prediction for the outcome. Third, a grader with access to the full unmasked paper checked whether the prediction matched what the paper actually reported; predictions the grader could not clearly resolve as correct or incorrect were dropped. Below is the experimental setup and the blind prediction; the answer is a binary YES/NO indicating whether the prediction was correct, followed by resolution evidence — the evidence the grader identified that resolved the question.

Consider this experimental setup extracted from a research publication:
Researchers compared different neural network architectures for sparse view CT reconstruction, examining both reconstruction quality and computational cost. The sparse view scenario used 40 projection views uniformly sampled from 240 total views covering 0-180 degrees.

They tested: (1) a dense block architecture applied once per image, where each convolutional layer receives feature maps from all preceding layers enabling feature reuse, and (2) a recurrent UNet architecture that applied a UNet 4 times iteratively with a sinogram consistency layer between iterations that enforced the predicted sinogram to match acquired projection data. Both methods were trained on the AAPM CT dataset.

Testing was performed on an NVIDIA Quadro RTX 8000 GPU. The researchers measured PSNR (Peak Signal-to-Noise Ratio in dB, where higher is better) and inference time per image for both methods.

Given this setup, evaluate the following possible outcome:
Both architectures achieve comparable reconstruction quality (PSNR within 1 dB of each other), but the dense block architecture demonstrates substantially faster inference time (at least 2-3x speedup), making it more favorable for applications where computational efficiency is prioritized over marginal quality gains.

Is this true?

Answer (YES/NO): YES